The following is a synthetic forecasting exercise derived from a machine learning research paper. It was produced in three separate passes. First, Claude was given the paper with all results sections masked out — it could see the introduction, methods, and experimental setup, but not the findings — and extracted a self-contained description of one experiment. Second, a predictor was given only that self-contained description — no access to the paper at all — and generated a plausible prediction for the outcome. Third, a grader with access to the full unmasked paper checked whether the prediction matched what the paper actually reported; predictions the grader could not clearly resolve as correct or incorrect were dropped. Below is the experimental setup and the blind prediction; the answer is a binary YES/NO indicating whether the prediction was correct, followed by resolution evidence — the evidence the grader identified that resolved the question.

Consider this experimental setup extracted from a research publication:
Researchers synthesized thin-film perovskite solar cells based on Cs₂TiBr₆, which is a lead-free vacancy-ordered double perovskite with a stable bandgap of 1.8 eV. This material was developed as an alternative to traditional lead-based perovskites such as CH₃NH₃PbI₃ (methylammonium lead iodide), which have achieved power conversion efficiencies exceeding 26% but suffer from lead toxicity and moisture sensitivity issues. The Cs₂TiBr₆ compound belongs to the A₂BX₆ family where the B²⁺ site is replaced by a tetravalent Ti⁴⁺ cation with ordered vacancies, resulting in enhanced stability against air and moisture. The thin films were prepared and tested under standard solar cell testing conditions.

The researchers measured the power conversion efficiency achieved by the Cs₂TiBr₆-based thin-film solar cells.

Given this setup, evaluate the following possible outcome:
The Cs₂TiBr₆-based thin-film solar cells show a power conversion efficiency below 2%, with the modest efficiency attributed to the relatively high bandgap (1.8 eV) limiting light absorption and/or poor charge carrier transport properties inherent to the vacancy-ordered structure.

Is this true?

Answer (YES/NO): NO